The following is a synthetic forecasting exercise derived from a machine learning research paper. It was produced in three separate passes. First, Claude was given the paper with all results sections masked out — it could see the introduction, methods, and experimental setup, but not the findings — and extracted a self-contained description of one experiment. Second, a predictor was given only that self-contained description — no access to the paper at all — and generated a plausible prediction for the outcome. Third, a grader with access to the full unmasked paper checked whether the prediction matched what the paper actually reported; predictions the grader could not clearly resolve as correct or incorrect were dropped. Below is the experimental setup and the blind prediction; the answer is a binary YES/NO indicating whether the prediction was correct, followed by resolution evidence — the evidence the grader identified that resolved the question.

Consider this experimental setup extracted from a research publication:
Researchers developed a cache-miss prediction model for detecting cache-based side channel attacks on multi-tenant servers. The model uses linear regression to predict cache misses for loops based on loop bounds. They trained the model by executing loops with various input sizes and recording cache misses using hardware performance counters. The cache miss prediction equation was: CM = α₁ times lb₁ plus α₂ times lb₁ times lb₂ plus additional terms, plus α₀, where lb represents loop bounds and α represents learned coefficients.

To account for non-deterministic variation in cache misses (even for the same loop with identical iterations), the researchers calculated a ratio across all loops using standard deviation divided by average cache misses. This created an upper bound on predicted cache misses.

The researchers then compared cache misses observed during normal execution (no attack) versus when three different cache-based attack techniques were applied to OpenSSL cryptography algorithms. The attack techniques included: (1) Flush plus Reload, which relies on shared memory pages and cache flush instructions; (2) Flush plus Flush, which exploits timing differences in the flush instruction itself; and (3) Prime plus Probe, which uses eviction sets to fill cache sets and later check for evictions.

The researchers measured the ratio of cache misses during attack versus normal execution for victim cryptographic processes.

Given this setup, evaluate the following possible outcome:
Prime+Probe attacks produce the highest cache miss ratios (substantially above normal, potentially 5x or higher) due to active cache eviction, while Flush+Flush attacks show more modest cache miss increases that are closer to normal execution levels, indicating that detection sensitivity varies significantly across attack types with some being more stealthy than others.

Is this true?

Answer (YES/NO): NO